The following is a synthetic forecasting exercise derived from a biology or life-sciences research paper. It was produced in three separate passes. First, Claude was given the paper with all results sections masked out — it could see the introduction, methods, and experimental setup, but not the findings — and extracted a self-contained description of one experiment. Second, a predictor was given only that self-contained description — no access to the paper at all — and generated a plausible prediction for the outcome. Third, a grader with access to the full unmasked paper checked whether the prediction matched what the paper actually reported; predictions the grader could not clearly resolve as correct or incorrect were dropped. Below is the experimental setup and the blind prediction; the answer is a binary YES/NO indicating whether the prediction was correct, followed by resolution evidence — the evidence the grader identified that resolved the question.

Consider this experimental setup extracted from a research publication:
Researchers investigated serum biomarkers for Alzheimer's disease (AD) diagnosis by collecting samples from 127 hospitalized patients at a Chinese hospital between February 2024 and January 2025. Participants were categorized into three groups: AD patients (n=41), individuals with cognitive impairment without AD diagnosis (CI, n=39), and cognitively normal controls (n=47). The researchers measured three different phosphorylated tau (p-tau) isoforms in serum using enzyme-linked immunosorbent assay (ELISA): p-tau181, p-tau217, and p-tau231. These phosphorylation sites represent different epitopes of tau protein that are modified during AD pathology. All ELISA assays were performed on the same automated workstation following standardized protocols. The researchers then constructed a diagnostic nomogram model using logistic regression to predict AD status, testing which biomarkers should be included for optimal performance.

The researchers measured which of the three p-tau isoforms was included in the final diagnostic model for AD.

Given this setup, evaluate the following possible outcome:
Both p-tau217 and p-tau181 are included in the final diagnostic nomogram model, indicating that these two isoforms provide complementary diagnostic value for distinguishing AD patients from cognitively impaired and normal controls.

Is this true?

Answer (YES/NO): NO